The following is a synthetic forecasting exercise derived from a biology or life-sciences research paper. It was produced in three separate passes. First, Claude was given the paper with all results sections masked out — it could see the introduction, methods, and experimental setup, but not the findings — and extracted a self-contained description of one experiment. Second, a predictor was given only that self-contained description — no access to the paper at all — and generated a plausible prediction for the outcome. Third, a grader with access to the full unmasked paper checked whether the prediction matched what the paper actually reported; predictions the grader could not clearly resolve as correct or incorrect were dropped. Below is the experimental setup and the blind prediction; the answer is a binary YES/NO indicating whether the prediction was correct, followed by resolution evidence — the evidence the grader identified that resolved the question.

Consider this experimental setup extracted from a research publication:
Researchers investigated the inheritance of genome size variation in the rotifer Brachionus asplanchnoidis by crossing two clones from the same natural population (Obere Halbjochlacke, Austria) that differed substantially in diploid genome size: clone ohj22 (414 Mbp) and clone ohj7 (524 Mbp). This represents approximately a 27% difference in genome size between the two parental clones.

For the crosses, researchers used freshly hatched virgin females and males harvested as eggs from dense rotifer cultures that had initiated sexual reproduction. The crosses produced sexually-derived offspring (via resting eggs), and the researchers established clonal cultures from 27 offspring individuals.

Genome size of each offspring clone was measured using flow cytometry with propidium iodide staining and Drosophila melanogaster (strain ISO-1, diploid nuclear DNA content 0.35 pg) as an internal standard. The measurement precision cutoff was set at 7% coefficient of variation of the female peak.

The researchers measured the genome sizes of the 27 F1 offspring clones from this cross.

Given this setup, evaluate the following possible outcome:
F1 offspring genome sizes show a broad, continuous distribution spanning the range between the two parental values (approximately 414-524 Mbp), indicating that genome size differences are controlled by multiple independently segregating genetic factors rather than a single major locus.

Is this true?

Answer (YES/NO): NO